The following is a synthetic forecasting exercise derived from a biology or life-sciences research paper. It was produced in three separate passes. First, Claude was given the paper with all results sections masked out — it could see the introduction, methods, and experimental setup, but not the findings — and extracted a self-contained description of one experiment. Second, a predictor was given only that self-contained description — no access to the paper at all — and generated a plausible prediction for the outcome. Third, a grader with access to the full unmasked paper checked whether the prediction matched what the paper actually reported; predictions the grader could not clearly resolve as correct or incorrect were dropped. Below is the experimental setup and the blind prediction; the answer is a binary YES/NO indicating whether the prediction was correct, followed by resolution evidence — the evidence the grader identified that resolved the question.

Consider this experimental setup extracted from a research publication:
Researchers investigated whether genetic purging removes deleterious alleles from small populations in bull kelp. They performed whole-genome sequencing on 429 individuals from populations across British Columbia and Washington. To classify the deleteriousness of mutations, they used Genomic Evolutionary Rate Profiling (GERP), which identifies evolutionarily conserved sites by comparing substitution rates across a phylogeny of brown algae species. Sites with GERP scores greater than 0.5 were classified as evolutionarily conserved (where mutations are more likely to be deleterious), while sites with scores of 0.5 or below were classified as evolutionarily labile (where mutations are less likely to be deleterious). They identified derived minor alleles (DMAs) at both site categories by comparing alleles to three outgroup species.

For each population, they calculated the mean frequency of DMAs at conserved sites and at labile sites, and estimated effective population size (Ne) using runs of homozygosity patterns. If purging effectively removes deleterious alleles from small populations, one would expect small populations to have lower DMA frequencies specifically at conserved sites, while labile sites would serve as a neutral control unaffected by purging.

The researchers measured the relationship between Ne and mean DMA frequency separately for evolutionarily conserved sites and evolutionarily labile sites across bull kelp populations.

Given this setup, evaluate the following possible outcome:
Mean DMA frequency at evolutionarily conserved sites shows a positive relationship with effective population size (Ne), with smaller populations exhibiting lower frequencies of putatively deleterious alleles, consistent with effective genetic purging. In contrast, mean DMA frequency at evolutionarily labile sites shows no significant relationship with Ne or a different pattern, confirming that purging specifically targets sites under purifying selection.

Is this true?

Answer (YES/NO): NO